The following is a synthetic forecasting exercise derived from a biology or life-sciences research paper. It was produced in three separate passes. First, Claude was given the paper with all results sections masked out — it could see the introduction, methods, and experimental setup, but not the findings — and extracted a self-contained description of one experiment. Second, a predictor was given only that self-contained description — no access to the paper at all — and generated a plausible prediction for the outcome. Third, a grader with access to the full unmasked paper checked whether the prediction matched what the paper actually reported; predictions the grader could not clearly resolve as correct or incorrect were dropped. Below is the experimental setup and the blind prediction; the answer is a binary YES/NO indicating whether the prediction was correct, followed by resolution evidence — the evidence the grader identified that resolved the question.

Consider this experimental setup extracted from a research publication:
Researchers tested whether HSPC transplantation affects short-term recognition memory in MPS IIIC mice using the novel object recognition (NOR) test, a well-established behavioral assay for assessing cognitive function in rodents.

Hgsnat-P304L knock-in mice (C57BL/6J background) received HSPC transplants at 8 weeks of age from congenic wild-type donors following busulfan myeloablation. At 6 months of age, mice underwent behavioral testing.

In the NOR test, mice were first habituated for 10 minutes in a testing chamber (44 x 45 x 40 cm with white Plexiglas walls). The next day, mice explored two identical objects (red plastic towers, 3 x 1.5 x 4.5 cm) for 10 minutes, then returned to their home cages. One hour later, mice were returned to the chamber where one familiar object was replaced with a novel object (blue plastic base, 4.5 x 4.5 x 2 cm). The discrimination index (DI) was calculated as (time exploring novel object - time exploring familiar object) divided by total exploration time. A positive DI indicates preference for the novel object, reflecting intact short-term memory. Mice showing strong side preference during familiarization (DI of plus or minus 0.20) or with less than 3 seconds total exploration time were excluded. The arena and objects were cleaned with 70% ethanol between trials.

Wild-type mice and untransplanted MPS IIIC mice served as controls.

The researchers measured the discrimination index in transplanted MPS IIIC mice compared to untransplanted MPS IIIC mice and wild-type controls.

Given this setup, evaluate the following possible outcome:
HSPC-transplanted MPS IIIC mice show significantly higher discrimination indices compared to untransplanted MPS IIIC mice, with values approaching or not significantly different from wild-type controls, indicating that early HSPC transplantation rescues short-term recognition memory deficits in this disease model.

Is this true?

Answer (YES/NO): NO